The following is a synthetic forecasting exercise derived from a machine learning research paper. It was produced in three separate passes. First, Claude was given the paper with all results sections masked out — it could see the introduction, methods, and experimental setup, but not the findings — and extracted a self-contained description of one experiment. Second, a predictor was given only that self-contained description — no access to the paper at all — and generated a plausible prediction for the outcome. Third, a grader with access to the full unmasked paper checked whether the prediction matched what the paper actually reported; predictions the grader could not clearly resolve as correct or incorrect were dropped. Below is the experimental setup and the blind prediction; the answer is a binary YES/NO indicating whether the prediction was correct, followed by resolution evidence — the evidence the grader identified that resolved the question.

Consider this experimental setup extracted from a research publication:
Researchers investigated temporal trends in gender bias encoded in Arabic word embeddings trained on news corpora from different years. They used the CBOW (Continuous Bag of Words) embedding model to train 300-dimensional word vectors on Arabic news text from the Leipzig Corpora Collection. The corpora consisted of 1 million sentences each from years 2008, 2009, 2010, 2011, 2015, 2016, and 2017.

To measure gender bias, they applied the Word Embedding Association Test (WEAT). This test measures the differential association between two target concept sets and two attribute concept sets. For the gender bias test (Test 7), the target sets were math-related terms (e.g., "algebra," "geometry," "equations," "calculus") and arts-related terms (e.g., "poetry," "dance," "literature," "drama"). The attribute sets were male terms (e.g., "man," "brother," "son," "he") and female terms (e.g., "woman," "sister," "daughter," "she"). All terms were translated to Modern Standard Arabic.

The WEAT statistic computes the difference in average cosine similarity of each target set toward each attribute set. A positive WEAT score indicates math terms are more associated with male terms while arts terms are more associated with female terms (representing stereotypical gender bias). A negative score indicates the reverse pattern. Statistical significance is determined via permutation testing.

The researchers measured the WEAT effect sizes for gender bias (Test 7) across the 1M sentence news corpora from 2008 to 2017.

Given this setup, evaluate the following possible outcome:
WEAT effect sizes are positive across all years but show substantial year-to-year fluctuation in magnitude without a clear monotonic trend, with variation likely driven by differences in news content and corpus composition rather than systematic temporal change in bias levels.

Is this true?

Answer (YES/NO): NO